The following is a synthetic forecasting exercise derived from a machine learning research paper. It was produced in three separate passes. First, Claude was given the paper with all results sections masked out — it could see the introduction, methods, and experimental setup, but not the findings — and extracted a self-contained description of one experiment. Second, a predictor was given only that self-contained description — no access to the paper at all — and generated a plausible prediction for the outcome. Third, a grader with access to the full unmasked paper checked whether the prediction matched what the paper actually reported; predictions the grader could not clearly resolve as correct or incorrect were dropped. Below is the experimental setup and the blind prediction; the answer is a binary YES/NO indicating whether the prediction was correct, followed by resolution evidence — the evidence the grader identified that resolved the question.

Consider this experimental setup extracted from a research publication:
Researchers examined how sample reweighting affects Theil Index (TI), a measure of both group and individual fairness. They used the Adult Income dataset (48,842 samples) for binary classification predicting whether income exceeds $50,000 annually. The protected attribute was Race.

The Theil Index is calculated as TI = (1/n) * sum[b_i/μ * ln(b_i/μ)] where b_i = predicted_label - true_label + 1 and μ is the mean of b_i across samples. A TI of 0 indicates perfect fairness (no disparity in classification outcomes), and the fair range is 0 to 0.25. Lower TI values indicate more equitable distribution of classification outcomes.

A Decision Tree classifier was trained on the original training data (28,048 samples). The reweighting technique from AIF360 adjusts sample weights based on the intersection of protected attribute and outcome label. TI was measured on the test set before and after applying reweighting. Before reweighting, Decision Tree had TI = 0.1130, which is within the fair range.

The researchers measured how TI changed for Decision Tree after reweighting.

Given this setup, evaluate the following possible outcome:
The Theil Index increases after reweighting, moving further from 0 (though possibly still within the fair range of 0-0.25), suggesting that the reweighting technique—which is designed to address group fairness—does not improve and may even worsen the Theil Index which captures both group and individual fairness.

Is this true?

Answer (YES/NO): NO